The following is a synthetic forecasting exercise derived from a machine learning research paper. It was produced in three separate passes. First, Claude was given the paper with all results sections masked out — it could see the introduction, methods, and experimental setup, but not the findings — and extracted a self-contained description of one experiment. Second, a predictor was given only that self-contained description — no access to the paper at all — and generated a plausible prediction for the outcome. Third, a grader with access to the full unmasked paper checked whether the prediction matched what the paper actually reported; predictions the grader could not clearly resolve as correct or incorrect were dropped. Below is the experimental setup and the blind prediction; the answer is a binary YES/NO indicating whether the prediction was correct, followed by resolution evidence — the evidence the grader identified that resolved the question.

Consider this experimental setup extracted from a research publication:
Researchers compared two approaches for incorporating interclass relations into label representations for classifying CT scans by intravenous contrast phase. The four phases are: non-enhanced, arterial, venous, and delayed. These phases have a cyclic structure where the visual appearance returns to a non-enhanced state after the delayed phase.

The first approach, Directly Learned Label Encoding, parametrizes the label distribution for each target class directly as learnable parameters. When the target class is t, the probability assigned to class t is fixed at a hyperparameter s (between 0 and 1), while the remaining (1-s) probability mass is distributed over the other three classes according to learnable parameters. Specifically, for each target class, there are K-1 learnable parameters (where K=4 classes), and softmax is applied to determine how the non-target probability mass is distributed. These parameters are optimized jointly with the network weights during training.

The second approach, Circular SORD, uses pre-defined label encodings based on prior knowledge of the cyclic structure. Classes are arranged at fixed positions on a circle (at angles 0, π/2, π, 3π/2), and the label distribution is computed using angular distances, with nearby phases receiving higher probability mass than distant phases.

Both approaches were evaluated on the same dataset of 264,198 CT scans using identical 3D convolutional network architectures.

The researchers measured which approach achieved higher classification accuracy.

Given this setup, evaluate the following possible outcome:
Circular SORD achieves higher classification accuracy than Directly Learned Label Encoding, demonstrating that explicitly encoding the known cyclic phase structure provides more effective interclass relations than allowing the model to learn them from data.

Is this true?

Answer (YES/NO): YES